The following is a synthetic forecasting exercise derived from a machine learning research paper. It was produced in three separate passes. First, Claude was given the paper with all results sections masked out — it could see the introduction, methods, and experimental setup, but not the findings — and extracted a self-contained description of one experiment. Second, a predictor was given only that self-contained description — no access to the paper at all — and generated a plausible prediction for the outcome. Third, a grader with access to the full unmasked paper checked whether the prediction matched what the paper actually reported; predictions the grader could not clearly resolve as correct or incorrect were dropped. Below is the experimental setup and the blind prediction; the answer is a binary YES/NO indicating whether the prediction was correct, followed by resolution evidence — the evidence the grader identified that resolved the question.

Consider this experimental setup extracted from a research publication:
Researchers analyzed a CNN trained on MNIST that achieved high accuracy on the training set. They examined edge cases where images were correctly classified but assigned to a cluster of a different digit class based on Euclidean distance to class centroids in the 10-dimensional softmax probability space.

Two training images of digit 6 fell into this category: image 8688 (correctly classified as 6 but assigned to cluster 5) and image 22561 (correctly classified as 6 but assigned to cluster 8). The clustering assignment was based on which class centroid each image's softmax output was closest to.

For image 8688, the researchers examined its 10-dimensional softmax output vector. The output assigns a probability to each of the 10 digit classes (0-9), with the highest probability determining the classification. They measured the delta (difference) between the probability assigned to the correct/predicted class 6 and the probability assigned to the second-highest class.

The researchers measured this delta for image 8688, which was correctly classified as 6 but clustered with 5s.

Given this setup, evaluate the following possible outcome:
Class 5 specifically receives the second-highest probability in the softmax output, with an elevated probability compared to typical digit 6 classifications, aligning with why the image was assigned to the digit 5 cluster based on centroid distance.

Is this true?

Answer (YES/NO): YES